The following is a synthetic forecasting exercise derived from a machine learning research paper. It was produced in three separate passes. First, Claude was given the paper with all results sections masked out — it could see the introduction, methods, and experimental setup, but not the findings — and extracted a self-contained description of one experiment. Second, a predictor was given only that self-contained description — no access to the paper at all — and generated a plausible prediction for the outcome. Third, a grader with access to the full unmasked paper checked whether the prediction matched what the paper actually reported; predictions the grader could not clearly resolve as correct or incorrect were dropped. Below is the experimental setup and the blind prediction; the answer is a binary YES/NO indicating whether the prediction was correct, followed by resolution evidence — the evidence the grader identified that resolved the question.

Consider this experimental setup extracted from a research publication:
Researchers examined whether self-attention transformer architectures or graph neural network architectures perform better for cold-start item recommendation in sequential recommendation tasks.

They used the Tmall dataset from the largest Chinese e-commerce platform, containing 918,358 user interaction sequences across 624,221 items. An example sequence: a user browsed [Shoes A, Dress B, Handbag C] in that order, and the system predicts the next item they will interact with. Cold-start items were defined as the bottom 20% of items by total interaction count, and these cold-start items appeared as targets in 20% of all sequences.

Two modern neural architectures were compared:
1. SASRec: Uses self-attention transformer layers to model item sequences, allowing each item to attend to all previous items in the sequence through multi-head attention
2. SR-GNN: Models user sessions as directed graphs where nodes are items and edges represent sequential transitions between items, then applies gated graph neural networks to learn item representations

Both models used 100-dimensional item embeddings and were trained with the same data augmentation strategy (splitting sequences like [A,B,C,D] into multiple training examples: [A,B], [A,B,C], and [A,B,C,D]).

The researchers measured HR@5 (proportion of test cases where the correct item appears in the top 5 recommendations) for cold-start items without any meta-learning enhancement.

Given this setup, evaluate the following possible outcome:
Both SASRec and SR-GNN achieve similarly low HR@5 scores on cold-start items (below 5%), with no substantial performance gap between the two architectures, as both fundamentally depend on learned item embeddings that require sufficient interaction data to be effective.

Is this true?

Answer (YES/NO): NO